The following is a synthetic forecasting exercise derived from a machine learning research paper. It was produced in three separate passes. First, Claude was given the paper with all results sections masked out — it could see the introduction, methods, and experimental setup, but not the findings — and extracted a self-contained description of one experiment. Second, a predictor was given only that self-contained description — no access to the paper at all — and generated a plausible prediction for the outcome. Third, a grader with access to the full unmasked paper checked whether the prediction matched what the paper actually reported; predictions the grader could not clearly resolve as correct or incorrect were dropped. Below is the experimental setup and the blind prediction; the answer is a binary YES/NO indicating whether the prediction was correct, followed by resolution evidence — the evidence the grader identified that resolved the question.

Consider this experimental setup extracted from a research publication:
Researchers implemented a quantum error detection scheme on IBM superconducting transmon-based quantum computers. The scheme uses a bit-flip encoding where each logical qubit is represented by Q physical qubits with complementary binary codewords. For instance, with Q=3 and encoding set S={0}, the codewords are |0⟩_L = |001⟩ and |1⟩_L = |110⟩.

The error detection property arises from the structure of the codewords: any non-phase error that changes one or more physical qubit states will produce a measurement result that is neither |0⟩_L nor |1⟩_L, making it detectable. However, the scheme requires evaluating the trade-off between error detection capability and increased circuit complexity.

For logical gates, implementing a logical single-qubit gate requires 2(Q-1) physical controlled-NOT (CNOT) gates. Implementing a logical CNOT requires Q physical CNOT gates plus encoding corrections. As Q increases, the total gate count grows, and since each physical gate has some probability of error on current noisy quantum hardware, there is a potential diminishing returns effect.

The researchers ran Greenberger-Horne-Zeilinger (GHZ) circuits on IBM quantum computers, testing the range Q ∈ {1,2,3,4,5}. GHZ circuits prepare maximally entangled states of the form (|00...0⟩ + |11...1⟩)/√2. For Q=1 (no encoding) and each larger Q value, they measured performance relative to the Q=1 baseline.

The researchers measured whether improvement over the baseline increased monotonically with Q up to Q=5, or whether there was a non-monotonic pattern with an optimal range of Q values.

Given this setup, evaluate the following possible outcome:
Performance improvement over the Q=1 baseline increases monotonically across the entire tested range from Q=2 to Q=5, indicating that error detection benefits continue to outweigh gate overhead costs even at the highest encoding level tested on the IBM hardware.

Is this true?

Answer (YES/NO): NO